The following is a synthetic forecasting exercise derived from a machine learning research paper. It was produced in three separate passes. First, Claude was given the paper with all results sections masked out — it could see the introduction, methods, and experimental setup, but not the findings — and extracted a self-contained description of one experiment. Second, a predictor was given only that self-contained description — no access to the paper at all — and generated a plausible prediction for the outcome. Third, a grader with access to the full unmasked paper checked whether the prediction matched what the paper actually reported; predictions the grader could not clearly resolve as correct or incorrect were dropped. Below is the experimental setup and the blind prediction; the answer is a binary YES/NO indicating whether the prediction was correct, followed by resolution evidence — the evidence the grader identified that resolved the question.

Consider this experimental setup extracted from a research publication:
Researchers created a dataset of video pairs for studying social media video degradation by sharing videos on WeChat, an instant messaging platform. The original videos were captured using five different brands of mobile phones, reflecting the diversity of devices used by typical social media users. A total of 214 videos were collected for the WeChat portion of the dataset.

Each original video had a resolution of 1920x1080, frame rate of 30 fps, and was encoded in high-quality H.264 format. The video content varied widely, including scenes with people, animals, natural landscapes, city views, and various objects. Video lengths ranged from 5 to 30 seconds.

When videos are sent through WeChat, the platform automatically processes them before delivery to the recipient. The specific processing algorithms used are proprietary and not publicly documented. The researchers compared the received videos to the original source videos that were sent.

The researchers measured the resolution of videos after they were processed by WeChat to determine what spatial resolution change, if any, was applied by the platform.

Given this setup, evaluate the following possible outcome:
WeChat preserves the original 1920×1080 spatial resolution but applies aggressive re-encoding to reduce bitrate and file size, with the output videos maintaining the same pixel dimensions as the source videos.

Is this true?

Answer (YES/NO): NO